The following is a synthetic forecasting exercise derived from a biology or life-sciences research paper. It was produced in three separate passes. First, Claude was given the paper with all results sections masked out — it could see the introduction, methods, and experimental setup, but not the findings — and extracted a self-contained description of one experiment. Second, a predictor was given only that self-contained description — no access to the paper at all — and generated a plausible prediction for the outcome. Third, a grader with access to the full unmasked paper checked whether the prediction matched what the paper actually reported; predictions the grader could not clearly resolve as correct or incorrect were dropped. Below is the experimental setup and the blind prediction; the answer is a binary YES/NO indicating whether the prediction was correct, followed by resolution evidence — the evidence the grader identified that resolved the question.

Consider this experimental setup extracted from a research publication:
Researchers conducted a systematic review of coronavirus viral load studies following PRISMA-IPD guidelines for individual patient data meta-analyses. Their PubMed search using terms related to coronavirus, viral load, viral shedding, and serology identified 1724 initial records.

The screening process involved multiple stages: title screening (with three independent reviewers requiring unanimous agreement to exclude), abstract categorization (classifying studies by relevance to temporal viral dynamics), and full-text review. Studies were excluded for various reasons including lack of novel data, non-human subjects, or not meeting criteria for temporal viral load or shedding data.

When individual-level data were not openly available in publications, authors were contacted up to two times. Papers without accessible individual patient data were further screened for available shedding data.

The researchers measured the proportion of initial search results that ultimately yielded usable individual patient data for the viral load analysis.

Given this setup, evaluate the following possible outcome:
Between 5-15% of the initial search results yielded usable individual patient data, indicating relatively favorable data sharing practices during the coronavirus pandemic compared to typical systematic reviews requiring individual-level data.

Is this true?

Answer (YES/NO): NO